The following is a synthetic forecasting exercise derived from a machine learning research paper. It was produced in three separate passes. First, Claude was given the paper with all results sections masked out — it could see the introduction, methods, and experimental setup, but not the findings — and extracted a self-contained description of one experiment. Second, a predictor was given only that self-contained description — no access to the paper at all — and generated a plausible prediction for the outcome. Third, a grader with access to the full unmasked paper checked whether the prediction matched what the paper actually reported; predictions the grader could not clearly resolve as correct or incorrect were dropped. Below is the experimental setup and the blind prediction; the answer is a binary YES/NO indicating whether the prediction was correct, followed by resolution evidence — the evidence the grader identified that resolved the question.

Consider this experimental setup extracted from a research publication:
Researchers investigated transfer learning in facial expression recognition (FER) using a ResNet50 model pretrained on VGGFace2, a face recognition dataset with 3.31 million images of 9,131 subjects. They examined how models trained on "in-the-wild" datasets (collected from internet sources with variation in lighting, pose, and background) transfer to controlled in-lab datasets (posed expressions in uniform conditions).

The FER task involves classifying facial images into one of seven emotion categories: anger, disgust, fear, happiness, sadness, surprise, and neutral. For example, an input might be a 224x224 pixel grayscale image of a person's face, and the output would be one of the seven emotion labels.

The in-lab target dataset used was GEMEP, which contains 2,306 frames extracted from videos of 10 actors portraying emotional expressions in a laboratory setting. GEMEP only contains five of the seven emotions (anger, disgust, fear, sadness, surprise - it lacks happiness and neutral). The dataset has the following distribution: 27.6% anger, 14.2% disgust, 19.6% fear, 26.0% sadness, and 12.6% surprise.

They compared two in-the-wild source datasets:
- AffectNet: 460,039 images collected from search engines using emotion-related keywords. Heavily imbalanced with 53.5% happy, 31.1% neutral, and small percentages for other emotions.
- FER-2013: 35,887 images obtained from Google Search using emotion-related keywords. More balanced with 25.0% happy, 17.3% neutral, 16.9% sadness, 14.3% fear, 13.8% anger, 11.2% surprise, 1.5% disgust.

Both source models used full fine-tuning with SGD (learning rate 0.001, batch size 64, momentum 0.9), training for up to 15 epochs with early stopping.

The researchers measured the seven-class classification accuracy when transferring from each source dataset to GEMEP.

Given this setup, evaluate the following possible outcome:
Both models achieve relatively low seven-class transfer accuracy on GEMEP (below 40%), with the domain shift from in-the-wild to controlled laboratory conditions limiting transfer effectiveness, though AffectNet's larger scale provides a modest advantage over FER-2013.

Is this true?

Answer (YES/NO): NO